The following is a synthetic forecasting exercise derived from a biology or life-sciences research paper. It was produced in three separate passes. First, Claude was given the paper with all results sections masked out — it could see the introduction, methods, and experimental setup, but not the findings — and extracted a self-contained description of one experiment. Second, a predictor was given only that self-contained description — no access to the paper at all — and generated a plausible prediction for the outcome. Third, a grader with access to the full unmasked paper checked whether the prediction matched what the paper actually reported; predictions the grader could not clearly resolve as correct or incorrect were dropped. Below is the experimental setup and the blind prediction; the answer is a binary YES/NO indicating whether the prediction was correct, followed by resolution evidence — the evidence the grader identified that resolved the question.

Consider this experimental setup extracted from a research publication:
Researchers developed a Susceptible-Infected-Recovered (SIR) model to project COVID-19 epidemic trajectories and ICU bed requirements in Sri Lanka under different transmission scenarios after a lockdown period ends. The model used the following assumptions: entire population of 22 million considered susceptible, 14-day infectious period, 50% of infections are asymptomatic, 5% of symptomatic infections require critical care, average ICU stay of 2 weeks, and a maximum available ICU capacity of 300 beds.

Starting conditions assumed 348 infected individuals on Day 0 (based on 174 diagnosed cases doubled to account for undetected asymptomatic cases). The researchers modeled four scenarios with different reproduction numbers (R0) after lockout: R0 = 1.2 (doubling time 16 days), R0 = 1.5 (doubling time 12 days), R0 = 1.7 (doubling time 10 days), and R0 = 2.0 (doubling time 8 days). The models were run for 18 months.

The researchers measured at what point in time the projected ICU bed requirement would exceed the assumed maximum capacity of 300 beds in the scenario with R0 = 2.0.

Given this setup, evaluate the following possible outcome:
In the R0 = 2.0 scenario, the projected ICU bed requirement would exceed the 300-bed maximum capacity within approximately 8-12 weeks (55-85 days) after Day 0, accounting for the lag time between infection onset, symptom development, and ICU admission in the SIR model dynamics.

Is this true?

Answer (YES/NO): NO